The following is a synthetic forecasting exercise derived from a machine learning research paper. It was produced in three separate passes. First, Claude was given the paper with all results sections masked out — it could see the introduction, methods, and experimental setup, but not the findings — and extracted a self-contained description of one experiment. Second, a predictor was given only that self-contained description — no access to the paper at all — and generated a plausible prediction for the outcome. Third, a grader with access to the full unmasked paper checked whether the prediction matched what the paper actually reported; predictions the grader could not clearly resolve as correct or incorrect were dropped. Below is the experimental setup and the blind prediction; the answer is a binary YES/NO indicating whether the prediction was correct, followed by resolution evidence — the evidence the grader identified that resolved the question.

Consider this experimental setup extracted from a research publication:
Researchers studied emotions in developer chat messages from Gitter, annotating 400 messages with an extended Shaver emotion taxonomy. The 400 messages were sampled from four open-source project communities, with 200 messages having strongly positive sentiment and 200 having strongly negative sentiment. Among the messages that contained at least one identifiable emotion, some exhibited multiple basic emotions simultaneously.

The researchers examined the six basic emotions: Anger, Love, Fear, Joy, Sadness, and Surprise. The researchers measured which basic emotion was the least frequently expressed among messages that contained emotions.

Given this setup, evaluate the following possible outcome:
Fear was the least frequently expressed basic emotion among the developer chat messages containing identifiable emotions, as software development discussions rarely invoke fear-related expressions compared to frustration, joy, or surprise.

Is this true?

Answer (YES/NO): YES